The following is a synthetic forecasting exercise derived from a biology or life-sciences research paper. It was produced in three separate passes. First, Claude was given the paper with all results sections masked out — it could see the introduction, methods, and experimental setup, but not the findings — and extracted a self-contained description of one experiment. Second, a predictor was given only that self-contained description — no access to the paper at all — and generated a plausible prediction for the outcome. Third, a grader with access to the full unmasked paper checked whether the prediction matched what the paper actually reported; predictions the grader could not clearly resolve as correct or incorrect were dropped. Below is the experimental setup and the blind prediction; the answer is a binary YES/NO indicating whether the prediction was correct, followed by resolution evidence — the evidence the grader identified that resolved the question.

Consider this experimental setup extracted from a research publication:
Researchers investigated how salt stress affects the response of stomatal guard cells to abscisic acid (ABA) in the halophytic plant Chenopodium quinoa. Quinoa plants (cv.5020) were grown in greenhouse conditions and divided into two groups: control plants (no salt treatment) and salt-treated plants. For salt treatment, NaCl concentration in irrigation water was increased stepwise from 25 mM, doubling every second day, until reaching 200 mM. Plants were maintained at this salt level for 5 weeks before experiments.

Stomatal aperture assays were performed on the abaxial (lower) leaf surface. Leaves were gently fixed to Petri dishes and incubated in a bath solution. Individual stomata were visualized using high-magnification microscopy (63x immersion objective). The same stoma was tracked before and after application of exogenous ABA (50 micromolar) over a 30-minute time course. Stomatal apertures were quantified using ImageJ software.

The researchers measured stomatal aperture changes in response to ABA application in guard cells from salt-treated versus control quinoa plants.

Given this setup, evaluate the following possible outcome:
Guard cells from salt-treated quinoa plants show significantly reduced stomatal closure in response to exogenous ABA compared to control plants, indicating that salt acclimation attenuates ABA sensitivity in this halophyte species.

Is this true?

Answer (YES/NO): NO